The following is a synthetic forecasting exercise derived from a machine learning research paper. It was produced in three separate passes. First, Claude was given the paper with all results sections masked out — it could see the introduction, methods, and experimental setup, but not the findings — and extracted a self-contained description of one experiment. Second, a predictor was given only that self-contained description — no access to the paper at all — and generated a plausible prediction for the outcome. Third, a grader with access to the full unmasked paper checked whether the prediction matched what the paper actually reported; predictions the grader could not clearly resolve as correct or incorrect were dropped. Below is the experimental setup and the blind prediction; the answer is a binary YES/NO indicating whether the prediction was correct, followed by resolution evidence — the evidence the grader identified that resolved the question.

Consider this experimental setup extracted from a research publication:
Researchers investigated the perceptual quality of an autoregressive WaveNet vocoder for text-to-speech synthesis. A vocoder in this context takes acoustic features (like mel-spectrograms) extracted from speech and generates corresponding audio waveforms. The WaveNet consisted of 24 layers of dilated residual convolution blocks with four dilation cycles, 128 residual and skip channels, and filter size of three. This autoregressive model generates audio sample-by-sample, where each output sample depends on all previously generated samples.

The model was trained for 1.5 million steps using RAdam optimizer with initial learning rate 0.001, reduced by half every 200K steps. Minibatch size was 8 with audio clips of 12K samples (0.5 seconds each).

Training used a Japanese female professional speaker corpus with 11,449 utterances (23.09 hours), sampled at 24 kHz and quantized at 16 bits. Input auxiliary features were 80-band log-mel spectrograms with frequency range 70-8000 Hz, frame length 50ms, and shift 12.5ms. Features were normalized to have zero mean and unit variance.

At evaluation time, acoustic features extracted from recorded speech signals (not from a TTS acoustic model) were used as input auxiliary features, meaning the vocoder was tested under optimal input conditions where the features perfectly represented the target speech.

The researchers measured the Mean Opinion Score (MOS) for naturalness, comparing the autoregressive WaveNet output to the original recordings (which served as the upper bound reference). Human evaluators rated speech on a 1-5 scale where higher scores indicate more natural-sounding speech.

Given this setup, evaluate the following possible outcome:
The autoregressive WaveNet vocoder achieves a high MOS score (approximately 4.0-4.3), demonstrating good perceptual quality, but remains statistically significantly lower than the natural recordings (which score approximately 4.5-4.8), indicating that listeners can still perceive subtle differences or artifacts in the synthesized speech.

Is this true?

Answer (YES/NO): NO